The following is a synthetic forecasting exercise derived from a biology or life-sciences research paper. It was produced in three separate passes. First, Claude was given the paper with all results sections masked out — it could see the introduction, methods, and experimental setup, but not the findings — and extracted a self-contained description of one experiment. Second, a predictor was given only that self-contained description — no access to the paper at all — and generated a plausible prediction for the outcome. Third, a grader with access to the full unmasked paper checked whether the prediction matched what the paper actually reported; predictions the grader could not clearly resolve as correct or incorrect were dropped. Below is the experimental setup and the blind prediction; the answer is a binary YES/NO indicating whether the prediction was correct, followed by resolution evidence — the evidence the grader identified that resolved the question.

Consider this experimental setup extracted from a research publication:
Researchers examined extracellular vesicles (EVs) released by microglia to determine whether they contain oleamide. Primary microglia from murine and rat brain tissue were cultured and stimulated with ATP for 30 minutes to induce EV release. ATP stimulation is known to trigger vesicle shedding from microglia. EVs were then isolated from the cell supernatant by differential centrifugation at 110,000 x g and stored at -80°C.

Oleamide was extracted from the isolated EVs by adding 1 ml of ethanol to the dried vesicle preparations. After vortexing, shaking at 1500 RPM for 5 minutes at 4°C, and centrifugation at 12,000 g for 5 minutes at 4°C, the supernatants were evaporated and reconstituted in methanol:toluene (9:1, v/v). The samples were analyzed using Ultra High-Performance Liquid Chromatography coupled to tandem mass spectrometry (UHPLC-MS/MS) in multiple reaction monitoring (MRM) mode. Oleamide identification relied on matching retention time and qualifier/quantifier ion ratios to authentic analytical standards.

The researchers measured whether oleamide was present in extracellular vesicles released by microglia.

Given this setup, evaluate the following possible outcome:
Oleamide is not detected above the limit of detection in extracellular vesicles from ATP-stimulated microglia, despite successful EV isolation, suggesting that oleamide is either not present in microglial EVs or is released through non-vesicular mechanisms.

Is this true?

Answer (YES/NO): NO